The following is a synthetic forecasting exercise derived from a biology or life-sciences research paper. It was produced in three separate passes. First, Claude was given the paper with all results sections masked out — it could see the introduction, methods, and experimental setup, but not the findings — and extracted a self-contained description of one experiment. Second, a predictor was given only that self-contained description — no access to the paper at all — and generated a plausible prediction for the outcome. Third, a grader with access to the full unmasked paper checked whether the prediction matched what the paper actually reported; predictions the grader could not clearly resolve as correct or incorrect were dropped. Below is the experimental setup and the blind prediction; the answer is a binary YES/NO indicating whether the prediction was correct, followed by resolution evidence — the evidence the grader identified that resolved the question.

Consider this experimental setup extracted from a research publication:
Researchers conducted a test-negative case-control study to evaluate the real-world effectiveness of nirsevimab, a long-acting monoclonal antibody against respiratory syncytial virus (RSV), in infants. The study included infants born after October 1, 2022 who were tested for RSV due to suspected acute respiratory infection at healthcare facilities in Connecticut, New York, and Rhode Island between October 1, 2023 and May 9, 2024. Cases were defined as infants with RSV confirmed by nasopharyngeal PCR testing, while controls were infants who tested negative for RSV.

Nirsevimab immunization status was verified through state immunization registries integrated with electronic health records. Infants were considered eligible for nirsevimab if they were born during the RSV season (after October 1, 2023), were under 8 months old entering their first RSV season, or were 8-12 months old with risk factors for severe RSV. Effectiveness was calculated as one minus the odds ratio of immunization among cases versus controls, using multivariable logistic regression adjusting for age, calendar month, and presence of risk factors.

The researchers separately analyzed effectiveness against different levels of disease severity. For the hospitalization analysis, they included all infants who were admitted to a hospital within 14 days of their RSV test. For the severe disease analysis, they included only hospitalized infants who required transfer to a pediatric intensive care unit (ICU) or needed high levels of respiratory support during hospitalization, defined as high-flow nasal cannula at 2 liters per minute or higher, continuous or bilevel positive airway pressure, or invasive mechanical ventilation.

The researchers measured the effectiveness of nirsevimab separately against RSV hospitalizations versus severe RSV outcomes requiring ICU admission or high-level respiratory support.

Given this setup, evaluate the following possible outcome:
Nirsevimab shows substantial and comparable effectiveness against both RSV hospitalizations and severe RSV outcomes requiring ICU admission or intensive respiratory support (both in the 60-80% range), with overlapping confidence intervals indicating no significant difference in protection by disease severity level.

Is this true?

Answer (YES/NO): NO